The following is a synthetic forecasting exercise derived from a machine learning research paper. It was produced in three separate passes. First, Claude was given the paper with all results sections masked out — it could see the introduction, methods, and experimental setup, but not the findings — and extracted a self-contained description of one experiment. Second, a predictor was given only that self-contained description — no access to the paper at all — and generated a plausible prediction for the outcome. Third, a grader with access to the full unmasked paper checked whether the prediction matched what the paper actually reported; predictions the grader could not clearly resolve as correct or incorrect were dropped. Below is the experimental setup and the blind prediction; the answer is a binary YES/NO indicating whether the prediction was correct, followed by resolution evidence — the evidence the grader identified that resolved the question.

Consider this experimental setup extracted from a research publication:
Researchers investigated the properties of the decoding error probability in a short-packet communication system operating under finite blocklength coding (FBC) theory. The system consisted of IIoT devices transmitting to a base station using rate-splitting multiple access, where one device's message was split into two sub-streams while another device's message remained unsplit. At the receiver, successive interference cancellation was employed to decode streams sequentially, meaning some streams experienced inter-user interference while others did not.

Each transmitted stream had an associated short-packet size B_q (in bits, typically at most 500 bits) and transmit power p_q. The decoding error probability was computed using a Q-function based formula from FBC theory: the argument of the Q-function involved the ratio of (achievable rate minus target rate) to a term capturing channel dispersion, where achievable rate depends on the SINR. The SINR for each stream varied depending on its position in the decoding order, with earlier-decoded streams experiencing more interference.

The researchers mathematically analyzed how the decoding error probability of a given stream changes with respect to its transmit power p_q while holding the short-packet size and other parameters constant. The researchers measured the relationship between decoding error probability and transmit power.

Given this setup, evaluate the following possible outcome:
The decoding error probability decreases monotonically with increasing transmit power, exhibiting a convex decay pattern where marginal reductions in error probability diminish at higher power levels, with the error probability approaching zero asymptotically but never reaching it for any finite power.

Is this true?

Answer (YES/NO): NO